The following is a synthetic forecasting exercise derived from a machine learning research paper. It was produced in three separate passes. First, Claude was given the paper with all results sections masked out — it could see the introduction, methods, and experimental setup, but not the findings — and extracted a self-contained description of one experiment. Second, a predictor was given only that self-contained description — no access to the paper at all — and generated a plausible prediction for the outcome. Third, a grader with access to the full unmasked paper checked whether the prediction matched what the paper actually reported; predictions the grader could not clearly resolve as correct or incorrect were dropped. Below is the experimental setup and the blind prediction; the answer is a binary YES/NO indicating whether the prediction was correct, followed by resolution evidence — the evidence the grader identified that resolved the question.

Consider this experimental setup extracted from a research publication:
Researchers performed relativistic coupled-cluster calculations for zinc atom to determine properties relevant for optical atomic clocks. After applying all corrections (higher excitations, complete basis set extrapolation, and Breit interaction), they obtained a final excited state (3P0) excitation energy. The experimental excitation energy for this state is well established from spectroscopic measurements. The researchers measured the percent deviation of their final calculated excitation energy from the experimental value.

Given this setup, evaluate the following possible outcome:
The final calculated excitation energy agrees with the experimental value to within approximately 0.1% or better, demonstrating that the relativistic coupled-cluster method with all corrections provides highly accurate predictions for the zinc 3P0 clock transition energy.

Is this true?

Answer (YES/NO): YES